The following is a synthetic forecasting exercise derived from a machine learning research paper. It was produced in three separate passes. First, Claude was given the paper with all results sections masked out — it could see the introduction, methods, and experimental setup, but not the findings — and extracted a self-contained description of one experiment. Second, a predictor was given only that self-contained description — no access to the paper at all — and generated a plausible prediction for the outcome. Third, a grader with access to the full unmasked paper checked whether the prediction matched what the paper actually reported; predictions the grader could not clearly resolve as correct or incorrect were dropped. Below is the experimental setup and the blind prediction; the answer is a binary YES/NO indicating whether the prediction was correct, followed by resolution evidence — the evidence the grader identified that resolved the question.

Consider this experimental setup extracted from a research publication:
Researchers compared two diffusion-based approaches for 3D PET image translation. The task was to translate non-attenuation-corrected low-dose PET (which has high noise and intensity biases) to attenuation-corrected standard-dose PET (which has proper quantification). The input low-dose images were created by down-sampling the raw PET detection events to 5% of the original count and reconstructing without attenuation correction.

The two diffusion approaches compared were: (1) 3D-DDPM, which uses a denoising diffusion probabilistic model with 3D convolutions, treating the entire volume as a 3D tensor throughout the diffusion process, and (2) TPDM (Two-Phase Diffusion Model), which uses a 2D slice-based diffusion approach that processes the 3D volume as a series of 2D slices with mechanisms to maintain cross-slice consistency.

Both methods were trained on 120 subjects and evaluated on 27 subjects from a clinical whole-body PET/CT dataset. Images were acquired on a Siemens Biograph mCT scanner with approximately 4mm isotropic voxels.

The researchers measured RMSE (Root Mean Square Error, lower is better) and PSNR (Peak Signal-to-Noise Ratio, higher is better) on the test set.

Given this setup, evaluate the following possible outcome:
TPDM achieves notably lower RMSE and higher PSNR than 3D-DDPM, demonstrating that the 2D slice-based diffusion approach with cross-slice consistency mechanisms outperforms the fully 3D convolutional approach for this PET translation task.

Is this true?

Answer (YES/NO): NO